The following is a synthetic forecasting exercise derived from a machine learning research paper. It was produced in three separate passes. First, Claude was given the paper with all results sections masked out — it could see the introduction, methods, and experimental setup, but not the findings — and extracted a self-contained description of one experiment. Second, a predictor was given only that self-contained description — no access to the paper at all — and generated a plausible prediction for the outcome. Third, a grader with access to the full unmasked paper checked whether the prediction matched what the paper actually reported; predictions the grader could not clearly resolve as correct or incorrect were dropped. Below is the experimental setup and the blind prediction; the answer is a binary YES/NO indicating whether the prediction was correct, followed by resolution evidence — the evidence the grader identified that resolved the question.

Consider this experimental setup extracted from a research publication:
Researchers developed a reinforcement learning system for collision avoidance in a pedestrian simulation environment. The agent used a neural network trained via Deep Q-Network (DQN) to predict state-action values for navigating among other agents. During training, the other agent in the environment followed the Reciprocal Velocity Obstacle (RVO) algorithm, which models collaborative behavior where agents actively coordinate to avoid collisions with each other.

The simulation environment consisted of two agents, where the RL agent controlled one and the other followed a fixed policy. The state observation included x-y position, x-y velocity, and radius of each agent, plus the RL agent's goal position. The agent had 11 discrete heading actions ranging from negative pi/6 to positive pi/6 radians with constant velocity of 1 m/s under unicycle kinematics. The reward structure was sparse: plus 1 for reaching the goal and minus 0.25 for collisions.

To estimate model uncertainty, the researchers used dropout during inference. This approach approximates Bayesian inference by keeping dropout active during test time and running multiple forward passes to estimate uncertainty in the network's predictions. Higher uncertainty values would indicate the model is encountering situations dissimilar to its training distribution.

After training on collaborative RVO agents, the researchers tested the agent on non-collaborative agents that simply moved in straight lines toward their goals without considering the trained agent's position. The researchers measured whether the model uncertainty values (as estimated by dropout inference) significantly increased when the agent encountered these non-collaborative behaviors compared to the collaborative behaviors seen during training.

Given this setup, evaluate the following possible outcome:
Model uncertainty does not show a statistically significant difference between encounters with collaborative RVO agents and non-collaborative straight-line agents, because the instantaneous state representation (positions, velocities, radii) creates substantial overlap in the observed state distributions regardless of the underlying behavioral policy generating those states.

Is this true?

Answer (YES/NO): YES